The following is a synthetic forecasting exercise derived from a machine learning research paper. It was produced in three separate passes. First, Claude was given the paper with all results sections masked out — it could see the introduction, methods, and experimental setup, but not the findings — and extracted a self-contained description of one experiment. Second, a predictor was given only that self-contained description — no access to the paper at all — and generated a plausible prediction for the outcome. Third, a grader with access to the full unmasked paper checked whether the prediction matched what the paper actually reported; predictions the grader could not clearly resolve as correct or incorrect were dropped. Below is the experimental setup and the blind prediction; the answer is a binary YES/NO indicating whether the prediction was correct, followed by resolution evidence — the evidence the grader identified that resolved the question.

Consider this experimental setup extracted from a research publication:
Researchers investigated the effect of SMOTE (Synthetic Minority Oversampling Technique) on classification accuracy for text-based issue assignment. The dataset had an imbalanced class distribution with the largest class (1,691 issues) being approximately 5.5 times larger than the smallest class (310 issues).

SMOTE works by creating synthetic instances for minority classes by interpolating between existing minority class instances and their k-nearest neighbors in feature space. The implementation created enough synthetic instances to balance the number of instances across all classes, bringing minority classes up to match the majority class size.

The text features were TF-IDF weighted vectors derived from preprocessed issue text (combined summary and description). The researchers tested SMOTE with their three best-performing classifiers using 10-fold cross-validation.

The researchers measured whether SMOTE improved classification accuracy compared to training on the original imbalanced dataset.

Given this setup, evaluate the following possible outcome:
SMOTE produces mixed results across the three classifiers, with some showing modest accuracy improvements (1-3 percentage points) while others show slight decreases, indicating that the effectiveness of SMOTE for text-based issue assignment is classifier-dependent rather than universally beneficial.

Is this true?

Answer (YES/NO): NO